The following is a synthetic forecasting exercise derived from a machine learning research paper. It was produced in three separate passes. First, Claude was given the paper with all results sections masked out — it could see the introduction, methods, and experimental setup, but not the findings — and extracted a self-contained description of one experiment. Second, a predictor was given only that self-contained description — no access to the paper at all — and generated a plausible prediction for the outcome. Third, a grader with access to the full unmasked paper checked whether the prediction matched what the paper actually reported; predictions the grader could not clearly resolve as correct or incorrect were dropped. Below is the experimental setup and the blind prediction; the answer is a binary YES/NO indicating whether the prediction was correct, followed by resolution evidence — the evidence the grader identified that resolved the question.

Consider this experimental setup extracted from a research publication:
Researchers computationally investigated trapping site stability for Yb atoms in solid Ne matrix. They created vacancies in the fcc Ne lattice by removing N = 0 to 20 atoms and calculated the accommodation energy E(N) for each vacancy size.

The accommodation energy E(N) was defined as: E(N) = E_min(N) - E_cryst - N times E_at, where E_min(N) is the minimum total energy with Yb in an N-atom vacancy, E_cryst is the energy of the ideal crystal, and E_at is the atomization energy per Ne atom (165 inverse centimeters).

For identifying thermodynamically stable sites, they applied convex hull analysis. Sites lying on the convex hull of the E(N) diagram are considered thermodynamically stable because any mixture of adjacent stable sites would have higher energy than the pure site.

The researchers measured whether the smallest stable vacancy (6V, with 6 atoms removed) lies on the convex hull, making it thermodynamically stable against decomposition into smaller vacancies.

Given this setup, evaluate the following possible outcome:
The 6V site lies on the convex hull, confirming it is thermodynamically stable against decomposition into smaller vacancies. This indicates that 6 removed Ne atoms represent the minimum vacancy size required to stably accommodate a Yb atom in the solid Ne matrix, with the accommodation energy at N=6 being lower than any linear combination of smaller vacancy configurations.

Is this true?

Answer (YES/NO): YES